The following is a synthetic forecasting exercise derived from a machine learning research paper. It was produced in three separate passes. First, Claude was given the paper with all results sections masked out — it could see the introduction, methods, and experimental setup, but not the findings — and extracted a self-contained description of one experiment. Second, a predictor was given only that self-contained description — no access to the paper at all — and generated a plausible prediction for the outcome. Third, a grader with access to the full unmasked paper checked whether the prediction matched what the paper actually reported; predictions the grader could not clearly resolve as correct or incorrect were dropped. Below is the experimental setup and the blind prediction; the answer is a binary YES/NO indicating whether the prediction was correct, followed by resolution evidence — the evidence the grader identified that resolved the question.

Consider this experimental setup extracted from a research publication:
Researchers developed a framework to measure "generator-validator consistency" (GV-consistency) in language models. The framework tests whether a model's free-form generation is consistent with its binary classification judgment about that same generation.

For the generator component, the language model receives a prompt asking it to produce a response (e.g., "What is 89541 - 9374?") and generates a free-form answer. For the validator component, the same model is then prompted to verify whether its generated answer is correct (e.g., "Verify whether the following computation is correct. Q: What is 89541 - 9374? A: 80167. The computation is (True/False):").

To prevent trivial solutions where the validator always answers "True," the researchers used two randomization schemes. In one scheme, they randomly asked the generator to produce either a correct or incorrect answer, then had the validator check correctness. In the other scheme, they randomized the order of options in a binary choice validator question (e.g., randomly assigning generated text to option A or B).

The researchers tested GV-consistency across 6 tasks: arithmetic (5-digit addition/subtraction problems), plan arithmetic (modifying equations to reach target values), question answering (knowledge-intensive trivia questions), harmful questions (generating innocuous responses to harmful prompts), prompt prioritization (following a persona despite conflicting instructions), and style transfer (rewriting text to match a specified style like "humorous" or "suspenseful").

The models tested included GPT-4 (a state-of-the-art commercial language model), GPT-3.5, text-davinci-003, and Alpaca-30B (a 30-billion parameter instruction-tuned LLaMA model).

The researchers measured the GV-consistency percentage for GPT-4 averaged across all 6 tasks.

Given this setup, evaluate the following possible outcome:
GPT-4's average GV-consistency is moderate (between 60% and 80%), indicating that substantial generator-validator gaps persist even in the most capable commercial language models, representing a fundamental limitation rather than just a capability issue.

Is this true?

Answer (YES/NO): YES